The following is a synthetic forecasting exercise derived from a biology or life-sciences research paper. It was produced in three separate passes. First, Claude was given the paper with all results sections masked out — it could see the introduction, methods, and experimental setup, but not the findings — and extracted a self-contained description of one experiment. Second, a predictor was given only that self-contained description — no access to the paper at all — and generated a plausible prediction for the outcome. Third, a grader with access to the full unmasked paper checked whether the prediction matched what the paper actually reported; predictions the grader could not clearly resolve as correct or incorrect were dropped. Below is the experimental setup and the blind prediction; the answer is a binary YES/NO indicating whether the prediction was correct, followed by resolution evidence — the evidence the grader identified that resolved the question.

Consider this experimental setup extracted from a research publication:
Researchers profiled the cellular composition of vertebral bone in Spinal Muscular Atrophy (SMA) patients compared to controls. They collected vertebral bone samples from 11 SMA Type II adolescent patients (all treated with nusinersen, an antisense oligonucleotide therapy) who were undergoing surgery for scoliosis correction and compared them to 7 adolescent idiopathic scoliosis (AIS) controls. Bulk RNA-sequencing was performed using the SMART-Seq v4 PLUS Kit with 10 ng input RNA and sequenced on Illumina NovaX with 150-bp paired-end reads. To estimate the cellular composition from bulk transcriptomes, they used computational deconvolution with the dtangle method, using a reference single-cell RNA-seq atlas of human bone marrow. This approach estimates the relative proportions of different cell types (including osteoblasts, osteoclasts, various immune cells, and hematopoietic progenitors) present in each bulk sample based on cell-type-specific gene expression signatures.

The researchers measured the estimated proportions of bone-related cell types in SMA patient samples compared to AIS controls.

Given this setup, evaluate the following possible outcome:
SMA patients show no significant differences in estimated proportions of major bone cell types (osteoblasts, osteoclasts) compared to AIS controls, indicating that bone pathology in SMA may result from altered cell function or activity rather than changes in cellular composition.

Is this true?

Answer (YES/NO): NO